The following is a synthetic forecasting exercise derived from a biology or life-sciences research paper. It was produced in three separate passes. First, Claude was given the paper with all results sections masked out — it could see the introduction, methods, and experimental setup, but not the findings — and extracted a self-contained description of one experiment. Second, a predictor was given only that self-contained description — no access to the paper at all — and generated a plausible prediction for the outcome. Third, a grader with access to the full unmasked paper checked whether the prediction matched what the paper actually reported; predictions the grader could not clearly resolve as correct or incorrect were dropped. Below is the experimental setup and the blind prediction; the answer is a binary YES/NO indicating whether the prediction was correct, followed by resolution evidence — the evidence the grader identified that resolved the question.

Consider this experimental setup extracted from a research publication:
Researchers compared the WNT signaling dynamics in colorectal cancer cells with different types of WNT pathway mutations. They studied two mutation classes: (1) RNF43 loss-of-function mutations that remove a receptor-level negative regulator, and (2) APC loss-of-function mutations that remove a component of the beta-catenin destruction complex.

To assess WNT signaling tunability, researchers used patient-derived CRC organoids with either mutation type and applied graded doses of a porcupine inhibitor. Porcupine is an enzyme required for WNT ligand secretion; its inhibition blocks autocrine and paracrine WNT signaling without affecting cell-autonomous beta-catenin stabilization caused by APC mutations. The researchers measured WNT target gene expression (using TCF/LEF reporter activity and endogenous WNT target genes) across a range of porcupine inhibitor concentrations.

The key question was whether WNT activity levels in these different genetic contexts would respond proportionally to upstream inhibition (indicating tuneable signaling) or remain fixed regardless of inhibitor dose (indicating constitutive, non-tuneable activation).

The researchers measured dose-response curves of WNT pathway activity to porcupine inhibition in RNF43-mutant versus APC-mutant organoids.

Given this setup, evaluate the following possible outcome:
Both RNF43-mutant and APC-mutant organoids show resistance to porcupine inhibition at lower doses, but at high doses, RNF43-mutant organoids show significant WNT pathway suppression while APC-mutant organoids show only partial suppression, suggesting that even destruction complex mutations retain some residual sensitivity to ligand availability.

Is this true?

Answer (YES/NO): NO